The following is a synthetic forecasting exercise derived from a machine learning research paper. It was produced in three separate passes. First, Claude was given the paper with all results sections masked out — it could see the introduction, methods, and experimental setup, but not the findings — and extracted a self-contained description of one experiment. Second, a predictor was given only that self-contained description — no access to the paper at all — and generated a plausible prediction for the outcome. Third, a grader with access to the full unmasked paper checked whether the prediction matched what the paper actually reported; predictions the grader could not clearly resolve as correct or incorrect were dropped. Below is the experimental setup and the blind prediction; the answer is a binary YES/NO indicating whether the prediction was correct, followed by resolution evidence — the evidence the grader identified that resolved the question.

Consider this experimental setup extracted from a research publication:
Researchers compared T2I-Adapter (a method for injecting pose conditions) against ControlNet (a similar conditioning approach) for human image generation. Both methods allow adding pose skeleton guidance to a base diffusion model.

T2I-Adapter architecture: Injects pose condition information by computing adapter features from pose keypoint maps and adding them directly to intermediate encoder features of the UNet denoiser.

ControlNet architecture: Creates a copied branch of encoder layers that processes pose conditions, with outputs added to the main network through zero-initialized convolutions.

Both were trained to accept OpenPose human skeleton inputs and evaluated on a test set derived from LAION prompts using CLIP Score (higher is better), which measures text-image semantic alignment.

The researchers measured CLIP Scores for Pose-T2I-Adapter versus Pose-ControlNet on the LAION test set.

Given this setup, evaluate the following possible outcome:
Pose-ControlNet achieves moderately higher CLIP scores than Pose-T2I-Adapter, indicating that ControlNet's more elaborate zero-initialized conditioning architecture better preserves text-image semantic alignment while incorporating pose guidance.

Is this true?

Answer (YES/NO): NO